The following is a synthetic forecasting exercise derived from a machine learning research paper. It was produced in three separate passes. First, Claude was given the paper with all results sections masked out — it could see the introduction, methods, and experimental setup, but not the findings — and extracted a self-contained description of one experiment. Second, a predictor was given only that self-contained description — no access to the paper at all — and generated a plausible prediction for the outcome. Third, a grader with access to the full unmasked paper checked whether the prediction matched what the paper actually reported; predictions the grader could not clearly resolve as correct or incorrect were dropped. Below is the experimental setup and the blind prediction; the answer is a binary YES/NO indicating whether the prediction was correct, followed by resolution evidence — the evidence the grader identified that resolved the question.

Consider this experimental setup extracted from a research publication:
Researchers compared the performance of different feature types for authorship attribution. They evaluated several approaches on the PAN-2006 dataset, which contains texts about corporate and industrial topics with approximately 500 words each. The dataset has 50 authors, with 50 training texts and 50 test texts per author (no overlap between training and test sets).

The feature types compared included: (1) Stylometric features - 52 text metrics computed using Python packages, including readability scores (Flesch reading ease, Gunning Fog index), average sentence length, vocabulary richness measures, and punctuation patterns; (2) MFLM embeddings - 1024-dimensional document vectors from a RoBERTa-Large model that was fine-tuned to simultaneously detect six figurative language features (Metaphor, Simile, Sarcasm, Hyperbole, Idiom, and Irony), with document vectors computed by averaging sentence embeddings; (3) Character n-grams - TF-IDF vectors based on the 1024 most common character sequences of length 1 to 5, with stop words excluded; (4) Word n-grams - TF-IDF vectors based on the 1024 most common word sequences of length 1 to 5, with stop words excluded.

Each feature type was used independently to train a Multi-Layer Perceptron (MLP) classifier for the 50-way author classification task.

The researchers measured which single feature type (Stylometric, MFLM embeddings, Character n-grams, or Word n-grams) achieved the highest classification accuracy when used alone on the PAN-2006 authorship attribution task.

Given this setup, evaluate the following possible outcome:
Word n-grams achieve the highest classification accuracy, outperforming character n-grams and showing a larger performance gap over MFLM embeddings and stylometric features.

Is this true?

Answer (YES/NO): YES